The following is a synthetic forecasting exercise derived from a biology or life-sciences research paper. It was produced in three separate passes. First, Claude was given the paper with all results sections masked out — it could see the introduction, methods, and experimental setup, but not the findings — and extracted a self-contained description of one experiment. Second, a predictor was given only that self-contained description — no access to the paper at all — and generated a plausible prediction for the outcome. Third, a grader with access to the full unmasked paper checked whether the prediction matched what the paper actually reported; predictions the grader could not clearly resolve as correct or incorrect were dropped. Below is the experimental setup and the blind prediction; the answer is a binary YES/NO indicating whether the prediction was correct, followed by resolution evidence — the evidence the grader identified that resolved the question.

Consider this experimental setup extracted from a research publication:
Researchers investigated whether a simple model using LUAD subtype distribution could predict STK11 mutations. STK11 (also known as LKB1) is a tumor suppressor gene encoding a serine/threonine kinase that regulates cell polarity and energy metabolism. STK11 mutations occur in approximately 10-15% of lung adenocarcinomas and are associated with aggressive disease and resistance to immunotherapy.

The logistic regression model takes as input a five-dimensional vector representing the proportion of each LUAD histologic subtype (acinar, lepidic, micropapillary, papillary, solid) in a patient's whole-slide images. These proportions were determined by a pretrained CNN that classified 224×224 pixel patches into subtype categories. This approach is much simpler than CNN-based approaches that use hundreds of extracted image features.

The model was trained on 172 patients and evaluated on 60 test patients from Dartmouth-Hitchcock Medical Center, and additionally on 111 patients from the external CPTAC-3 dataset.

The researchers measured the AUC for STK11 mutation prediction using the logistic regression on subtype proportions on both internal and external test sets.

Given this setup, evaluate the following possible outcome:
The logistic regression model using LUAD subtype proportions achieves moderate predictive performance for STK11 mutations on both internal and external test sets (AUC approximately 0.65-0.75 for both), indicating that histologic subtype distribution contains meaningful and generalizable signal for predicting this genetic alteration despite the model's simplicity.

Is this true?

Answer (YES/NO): NO